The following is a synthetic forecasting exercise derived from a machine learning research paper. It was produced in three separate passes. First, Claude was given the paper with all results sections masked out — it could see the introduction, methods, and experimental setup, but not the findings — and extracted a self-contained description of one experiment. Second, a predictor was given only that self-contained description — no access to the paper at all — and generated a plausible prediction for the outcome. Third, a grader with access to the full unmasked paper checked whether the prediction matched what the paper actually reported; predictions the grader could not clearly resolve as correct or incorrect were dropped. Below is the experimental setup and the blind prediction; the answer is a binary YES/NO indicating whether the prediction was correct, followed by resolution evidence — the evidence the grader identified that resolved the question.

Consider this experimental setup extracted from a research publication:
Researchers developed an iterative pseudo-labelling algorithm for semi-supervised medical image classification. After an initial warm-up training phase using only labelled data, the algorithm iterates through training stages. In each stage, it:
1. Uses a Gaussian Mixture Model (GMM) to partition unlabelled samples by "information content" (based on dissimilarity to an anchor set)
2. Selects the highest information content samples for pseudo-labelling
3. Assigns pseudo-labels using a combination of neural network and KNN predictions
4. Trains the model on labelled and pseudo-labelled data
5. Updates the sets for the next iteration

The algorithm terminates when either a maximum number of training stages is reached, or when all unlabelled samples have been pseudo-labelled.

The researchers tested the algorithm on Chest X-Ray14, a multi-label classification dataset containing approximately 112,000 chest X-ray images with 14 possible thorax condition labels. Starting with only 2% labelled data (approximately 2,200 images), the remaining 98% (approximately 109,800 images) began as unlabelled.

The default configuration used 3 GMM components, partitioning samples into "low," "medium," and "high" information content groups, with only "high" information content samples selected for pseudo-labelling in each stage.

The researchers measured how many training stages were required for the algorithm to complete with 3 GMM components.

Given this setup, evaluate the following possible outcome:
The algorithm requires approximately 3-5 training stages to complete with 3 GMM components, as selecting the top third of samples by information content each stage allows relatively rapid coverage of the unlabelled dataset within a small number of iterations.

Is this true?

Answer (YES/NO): YES